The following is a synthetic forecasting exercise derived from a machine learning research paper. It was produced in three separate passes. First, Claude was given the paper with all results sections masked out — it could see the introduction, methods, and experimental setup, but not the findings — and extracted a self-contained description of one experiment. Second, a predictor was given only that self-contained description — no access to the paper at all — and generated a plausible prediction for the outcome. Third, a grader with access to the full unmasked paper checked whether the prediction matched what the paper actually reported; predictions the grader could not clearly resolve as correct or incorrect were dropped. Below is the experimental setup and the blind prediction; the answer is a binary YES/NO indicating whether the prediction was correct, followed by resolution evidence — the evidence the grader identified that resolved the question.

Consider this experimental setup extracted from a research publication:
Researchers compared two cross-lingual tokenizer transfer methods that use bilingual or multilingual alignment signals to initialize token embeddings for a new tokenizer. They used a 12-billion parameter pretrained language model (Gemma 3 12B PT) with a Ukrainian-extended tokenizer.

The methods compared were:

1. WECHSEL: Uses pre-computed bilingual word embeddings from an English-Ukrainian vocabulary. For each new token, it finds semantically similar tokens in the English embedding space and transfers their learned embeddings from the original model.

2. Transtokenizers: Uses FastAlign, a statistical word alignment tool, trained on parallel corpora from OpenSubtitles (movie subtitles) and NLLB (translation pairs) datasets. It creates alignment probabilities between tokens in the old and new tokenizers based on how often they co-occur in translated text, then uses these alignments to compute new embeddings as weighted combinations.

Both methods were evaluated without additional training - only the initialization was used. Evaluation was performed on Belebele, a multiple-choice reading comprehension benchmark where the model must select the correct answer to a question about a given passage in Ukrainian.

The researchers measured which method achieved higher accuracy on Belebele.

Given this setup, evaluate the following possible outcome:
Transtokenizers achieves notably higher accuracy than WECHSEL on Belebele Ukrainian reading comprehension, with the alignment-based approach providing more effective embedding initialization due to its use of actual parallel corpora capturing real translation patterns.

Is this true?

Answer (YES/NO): YES